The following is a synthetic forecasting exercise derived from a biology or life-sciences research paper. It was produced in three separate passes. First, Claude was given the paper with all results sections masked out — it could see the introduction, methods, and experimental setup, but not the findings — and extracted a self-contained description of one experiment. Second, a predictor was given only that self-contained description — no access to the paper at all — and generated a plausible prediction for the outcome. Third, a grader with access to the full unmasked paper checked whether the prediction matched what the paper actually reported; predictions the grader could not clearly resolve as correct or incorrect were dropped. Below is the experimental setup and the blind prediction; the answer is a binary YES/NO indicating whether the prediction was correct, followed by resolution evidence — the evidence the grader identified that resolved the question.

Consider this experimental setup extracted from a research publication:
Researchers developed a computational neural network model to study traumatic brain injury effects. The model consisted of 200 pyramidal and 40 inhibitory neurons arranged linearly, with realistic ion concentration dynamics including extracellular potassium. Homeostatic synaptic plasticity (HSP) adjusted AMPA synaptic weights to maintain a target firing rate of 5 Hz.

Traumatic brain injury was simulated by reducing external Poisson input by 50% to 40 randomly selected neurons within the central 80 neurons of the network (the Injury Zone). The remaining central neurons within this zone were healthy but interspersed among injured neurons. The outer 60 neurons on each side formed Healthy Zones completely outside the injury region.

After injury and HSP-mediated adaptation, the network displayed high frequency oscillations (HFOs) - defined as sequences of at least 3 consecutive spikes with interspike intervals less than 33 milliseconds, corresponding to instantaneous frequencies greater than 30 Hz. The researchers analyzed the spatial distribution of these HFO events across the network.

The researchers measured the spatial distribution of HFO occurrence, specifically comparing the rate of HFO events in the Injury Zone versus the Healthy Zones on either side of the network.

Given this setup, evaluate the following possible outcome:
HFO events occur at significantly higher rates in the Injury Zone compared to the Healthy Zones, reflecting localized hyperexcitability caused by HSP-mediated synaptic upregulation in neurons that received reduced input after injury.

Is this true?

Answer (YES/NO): YES